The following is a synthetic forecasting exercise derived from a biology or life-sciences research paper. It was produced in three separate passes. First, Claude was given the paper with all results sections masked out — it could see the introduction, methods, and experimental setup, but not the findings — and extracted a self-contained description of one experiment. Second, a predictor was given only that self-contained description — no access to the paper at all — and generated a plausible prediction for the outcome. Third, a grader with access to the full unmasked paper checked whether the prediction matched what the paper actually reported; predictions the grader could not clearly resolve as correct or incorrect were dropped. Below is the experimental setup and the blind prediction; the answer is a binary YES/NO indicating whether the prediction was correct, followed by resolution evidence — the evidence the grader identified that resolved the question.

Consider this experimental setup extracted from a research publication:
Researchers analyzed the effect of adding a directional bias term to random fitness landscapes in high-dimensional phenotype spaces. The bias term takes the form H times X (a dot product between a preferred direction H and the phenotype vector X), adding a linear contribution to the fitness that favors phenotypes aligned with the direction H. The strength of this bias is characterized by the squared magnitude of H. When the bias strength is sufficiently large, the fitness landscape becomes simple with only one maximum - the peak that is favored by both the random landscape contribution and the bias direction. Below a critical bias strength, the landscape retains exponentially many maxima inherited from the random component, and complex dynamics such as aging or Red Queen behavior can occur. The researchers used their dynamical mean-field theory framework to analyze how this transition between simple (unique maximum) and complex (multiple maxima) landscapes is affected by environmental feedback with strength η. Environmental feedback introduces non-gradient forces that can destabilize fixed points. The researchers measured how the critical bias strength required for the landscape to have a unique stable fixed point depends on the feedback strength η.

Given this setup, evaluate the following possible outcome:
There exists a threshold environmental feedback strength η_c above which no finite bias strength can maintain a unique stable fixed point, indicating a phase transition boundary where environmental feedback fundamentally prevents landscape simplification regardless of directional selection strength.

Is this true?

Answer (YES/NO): NO